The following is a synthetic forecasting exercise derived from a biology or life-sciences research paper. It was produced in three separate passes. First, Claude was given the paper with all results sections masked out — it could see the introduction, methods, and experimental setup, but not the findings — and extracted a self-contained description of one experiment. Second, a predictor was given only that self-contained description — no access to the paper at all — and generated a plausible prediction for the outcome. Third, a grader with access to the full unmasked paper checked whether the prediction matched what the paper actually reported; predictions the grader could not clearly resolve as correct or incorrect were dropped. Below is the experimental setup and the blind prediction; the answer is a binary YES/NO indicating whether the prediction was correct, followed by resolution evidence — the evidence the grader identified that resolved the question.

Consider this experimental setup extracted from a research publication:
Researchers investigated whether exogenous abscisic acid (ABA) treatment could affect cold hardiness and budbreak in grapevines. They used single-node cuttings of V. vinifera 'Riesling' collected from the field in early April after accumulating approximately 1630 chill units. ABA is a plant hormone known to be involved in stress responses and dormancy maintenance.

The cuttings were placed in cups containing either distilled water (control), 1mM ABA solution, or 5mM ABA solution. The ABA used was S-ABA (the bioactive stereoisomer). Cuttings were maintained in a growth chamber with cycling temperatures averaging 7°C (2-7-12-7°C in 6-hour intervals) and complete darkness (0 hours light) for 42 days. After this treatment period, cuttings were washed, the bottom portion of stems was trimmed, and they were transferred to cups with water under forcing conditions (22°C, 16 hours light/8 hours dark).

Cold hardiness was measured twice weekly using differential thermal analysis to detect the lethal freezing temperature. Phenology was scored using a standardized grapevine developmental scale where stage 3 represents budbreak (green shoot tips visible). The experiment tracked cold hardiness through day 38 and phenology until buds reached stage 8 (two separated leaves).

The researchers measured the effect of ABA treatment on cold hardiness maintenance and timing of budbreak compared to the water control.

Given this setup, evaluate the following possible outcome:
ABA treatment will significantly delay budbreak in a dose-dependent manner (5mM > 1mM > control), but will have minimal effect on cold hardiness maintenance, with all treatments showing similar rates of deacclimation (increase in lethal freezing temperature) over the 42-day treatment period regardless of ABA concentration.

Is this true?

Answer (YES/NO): NO